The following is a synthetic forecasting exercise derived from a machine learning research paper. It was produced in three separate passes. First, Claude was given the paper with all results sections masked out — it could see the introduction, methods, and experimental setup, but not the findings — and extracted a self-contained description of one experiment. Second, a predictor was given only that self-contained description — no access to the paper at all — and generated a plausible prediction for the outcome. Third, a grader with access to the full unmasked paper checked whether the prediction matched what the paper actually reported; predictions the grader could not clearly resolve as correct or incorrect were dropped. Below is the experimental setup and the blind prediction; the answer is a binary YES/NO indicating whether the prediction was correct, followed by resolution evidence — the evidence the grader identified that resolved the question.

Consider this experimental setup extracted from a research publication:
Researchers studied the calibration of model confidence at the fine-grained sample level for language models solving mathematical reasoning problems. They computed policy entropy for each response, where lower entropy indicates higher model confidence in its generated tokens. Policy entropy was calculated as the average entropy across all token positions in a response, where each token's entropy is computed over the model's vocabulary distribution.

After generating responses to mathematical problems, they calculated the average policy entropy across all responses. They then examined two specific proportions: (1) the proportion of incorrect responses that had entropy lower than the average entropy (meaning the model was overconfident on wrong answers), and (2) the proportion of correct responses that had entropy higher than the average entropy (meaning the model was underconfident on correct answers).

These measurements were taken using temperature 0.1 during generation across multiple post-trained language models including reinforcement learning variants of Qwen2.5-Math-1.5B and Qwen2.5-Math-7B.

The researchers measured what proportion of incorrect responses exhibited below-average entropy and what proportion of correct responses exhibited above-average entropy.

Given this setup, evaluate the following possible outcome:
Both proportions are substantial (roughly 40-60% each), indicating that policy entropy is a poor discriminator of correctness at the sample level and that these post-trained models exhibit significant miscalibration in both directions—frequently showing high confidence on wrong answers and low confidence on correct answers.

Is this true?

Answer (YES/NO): NO